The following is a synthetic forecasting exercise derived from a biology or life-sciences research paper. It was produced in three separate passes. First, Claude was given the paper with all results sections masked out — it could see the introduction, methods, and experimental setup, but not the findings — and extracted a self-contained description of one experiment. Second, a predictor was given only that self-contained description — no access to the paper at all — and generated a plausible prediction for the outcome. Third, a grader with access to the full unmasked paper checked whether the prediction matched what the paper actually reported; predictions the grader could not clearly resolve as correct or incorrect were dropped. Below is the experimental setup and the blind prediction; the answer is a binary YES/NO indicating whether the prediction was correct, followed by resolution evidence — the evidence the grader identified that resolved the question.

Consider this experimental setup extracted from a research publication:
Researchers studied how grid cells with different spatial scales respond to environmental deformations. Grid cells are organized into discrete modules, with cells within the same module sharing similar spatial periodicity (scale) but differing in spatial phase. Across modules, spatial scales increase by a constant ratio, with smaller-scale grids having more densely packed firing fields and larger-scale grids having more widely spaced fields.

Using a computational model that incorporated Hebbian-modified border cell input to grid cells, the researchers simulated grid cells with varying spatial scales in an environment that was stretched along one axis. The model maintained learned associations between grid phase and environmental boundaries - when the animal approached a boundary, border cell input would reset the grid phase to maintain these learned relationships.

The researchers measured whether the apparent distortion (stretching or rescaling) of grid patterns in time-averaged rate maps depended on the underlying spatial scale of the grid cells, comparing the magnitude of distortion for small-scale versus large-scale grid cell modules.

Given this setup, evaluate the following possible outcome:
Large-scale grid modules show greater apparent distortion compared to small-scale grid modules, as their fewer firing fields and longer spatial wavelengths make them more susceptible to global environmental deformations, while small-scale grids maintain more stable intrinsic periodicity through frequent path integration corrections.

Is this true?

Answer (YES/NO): YES